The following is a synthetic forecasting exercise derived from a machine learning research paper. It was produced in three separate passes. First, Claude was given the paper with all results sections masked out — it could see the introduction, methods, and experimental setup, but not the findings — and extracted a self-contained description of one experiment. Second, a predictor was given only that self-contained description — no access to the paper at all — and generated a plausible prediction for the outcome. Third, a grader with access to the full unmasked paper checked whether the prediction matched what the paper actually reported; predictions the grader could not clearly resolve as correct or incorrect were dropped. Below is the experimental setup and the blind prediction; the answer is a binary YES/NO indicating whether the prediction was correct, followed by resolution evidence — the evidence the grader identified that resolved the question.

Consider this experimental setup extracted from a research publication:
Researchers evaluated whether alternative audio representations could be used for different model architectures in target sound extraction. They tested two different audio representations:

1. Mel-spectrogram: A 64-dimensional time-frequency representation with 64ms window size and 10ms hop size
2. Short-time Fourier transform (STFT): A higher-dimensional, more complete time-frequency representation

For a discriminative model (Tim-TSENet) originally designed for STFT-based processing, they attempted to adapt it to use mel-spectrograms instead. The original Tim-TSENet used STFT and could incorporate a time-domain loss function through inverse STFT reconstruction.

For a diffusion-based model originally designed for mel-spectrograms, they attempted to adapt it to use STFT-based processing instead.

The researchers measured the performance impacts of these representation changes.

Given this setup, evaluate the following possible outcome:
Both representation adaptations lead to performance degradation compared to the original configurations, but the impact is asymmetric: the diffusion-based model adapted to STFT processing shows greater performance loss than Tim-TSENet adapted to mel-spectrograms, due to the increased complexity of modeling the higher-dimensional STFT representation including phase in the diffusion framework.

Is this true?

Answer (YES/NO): NO